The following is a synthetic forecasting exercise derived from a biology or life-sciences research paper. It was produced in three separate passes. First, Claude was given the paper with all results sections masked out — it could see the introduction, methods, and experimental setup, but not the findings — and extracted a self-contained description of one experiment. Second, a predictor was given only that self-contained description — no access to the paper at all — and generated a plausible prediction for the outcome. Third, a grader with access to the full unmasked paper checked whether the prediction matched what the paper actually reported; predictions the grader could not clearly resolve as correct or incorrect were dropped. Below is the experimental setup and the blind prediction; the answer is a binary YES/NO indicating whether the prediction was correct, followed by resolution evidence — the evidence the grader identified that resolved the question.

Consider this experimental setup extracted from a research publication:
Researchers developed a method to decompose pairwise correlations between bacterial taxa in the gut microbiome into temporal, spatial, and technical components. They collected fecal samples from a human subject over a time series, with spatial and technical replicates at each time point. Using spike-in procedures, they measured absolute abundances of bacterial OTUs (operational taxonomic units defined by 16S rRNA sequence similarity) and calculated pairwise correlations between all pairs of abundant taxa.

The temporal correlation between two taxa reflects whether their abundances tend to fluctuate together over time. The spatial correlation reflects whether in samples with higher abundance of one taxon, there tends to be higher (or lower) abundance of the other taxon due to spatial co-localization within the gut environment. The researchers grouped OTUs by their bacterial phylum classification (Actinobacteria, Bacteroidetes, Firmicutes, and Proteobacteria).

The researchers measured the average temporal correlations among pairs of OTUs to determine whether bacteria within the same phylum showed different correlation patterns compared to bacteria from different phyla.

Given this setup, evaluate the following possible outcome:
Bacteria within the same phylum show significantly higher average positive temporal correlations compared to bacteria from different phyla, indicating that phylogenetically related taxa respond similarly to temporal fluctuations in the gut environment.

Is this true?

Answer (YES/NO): NO